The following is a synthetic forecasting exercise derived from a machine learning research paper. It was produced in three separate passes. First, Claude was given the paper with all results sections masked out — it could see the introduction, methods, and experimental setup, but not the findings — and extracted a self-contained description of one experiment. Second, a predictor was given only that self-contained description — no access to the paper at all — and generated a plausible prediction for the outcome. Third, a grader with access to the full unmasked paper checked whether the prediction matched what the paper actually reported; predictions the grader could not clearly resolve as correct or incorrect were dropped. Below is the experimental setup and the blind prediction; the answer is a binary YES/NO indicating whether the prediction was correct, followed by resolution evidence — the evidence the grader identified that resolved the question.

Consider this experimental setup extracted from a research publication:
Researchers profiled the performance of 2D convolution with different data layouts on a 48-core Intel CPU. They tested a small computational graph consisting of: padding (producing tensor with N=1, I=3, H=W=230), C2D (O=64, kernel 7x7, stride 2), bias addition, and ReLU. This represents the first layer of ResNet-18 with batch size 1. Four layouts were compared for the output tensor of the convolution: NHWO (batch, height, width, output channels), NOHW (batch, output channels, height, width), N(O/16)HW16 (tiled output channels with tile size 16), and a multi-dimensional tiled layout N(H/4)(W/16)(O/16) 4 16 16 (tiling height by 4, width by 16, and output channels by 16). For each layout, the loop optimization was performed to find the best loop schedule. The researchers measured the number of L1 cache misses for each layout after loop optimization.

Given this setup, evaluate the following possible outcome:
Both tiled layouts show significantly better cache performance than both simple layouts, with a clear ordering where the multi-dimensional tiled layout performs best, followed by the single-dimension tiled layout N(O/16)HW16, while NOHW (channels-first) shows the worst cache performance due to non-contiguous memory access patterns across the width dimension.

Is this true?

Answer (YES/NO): NO